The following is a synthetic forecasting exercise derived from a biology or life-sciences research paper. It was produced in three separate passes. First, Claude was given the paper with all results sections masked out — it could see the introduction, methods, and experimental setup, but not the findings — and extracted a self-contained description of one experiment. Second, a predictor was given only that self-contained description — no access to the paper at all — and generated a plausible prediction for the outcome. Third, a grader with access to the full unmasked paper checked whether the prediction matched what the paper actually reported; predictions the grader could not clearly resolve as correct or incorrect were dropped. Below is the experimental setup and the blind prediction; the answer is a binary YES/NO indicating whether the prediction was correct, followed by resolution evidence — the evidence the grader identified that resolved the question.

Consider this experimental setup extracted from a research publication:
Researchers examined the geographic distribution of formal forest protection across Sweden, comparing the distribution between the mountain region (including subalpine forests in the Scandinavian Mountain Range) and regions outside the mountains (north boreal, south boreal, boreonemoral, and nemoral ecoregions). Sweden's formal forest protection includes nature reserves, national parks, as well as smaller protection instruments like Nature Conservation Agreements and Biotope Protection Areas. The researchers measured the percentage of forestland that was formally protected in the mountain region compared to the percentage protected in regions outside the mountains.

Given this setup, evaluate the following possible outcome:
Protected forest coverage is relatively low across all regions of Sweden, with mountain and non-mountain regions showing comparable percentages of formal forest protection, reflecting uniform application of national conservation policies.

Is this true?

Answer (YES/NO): NO